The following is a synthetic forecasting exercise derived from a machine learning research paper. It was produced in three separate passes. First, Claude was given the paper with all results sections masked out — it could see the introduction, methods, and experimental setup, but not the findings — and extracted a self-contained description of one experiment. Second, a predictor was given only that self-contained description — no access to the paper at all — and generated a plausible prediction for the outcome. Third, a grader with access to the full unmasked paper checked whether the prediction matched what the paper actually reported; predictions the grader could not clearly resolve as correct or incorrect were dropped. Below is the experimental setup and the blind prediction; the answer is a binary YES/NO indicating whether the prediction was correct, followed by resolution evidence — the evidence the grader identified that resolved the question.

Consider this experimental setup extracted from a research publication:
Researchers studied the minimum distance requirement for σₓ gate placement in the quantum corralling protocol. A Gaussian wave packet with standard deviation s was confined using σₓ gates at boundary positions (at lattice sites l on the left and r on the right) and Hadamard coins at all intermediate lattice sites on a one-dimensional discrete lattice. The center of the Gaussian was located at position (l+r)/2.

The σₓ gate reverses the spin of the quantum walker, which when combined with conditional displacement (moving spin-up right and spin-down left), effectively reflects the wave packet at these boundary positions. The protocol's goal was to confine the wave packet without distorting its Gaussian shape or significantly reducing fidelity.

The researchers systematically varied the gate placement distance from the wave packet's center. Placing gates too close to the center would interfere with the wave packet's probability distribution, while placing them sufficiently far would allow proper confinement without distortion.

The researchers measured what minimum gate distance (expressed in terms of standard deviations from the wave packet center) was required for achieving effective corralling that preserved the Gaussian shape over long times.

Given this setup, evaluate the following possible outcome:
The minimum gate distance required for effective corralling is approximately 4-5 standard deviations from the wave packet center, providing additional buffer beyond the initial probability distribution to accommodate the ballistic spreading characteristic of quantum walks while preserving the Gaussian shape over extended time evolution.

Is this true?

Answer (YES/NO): NO